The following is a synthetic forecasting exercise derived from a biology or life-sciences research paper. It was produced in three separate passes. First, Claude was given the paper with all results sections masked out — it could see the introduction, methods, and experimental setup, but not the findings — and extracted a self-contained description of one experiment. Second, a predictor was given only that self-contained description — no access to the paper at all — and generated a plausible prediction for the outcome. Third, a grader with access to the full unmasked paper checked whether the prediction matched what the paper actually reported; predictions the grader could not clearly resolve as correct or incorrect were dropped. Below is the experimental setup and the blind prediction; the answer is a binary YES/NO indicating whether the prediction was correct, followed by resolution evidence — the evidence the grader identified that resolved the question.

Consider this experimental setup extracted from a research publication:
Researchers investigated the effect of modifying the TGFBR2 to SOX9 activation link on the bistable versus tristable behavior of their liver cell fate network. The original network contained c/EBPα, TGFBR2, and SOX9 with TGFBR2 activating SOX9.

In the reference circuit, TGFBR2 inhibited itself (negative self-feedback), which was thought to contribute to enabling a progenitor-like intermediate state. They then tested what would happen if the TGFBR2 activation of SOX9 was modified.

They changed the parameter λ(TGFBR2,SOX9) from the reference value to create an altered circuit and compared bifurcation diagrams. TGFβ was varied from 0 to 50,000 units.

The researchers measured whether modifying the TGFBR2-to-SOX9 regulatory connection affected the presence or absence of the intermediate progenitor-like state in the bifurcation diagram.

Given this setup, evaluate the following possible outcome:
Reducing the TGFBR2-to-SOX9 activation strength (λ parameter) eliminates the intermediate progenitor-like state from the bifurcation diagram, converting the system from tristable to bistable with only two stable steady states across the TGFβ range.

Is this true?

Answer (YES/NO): NO